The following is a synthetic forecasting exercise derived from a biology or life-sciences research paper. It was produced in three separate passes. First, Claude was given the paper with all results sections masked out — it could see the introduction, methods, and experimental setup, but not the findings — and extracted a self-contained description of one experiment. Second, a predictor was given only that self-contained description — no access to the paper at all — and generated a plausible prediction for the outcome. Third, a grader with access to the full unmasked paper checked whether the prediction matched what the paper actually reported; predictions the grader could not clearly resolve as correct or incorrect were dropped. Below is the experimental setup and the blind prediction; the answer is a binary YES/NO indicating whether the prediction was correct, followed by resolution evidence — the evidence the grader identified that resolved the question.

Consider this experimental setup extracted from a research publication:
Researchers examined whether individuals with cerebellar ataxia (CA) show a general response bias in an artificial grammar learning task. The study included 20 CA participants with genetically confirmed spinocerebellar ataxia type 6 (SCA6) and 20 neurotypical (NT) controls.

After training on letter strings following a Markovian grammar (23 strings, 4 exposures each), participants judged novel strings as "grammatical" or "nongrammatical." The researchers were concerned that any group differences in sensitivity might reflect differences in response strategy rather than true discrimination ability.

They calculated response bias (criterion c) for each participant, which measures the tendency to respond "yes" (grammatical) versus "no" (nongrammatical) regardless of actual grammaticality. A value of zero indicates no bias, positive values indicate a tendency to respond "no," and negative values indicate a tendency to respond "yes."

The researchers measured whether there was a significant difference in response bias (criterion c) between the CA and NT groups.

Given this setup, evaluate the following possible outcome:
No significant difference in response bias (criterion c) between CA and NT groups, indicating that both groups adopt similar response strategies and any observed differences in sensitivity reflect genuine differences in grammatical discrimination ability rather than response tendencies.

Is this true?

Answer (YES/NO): YES